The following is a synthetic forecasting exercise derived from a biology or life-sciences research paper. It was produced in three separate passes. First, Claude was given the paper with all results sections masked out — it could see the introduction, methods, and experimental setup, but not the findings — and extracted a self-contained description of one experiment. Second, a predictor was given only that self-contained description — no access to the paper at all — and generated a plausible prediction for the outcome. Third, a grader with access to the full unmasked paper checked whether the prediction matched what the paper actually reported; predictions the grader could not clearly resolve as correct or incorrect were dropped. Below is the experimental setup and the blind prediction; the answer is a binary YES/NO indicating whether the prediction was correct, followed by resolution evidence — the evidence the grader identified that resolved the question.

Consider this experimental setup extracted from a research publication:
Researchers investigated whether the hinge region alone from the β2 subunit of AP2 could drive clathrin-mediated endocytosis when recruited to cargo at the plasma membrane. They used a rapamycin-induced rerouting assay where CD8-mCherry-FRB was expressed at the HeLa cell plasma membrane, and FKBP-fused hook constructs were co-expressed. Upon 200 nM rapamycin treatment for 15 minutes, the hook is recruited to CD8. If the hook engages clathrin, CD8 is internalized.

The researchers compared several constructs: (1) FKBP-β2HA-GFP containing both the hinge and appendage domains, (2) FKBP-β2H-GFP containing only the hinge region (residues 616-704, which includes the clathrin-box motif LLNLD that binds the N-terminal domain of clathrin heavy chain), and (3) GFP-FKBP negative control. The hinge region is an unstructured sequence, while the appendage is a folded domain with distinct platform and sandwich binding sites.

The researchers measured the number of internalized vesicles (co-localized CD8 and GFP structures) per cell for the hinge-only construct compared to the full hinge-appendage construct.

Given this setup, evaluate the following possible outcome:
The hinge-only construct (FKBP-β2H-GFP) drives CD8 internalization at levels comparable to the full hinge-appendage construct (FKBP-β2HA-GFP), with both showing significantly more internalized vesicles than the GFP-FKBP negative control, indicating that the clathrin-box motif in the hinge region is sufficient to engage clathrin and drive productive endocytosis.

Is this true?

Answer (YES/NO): NO